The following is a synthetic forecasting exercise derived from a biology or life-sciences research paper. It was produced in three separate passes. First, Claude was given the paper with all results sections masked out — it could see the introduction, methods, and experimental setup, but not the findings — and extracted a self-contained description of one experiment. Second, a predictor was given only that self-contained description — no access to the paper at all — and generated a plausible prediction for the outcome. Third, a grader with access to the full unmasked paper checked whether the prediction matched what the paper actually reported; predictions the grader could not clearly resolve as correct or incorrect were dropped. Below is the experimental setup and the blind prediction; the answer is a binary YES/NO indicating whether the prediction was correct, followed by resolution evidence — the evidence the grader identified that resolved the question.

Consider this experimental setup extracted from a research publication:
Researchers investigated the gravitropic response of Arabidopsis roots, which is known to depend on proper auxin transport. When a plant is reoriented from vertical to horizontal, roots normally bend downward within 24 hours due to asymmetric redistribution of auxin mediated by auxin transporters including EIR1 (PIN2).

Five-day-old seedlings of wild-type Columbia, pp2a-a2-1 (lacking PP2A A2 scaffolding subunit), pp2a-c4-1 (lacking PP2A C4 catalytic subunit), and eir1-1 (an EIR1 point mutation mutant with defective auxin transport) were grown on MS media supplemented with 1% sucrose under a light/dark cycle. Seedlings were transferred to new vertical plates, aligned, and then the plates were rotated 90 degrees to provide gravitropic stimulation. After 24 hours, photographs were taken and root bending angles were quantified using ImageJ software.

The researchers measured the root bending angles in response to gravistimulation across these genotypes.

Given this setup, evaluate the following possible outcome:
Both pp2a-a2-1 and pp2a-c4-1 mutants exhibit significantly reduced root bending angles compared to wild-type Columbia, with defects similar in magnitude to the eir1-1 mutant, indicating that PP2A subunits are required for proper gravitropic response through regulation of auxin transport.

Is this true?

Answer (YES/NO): NO